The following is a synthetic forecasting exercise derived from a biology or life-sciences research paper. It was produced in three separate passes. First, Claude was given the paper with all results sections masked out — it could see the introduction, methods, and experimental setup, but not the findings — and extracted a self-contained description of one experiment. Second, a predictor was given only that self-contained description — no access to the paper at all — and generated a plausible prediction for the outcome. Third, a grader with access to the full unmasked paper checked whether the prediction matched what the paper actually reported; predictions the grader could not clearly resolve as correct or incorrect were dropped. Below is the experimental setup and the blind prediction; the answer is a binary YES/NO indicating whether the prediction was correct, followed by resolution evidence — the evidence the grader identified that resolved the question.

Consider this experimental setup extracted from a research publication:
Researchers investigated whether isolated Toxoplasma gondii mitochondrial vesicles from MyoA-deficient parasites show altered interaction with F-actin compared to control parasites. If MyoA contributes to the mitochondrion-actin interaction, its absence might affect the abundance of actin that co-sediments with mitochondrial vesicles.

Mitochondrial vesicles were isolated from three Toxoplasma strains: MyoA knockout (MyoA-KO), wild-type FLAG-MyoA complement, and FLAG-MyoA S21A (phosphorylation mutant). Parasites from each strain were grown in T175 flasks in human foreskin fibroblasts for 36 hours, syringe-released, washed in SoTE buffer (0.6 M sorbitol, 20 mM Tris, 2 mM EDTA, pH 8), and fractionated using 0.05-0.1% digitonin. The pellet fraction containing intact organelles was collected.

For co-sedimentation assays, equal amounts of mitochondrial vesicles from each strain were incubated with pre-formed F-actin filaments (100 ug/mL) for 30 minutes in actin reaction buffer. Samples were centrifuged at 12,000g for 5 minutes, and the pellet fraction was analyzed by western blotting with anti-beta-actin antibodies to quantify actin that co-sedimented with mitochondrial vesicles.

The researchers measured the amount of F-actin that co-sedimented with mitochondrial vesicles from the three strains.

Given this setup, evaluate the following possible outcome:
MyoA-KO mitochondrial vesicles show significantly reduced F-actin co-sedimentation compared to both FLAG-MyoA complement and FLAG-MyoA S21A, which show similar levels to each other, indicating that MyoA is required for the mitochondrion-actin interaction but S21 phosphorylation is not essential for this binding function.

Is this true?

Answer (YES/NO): NO